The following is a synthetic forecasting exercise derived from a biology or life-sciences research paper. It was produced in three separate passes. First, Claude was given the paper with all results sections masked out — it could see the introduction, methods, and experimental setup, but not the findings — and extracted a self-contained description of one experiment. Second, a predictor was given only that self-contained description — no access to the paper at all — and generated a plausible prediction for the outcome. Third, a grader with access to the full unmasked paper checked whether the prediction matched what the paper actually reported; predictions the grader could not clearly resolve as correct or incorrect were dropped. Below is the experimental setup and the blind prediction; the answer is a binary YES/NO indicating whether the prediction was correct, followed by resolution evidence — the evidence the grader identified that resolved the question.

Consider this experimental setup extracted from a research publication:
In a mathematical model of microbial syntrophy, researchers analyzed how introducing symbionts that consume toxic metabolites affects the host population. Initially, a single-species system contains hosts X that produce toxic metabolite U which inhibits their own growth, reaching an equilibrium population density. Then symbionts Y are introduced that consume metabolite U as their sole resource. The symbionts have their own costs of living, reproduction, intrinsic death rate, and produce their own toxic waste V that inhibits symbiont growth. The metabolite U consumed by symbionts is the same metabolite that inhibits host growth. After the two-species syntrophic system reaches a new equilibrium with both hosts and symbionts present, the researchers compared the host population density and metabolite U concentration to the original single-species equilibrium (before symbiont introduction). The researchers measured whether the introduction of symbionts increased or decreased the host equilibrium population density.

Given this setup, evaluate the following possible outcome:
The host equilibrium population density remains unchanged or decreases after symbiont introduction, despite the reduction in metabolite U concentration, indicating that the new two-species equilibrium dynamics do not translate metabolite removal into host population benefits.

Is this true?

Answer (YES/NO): NO